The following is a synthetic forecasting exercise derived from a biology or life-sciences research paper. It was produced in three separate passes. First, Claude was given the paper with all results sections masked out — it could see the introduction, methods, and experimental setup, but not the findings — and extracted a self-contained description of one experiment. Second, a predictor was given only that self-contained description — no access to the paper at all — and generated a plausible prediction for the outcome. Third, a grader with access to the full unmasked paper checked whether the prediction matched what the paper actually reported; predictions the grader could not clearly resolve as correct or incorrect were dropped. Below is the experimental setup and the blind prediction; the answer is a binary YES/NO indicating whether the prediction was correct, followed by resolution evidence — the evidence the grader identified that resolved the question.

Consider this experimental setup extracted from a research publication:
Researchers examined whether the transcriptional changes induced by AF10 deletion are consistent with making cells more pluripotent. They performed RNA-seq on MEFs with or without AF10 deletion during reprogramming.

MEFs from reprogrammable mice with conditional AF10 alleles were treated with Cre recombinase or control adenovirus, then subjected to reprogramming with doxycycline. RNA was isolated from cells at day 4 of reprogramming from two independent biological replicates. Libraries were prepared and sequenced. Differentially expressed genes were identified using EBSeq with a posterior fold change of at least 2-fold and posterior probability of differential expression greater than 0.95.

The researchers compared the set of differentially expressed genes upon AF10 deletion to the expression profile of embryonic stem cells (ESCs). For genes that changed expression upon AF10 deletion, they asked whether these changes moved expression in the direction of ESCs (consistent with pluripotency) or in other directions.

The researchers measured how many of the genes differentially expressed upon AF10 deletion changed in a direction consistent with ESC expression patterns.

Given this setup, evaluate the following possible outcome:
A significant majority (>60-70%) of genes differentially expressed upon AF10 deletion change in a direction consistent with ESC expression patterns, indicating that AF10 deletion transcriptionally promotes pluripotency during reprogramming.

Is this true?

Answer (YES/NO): NO